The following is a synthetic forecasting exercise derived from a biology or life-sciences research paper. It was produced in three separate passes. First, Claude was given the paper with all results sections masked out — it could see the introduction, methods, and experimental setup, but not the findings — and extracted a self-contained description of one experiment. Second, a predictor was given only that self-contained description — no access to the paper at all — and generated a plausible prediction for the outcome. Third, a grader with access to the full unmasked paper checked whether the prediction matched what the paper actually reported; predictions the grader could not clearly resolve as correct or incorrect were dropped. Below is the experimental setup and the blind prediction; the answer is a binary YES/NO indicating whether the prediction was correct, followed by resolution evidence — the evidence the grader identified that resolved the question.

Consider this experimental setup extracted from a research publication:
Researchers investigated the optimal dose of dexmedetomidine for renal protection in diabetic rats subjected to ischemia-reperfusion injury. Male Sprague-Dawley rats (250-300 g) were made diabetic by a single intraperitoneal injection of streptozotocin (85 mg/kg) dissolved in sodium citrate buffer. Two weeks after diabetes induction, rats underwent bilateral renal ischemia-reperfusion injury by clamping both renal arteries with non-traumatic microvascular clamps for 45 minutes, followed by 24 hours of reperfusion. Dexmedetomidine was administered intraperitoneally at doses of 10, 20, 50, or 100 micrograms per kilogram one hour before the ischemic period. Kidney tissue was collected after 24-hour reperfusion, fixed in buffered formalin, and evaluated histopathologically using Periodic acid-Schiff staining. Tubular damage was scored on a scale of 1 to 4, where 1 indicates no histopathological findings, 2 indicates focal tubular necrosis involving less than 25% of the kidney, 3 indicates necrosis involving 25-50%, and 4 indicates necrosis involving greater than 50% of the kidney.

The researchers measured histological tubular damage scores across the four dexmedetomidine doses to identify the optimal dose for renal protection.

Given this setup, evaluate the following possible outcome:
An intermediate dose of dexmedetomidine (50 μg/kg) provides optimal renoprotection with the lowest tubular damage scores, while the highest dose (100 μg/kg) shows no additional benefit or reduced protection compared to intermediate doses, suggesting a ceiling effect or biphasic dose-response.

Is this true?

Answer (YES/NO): NO